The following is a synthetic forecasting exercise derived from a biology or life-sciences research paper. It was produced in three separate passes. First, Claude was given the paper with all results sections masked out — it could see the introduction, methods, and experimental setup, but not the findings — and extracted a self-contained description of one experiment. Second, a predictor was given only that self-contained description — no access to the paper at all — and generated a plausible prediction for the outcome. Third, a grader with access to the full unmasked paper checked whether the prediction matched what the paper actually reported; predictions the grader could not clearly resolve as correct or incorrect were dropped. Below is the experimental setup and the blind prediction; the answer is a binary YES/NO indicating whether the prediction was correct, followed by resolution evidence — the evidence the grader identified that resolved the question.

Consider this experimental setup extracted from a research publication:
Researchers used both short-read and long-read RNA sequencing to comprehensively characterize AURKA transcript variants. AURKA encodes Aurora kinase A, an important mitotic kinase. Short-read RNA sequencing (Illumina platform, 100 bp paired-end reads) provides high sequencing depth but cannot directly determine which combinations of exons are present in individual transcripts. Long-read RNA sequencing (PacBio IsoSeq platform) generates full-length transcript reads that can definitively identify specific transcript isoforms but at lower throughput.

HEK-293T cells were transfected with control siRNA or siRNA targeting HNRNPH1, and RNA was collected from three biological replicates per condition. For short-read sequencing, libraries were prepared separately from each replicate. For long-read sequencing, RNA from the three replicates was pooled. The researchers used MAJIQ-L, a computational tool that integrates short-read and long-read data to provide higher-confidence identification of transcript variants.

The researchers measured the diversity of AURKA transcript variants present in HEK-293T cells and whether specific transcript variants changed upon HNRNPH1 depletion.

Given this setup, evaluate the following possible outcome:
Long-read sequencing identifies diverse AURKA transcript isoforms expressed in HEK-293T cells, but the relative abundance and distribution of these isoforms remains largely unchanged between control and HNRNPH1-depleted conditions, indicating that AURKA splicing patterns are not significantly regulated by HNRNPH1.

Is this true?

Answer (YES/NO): NO